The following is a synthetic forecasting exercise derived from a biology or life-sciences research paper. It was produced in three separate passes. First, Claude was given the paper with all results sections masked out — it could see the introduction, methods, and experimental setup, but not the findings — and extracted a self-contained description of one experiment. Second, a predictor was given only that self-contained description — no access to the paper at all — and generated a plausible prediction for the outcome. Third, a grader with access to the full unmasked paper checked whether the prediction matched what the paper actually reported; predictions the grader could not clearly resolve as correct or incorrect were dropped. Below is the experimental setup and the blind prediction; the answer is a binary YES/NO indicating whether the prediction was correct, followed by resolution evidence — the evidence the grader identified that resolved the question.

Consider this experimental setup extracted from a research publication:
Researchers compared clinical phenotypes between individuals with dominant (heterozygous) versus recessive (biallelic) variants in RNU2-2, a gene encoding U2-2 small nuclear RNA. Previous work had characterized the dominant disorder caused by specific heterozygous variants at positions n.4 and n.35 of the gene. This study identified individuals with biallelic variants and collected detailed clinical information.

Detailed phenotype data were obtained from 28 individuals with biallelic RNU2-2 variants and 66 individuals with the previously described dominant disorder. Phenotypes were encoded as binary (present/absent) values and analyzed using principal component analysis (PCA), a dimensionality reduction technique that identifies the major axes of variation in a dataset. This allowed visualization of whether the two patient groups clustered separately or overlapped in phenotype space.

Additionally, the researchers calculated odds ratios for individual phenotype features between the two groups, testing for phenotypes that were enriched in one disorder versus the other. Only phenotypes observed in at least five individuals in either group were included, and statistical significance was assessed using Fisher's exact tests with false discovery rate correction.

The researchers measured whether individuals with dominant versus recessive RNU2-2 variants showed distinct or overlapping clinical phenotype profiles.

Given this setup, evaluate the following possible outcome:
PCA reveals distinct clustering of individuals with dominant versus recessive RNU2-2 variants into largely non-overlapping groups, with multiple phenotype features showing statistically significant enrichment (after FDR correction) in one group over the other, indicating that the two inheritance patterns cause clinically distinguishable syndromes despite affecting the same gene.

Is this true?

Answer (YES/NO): NO